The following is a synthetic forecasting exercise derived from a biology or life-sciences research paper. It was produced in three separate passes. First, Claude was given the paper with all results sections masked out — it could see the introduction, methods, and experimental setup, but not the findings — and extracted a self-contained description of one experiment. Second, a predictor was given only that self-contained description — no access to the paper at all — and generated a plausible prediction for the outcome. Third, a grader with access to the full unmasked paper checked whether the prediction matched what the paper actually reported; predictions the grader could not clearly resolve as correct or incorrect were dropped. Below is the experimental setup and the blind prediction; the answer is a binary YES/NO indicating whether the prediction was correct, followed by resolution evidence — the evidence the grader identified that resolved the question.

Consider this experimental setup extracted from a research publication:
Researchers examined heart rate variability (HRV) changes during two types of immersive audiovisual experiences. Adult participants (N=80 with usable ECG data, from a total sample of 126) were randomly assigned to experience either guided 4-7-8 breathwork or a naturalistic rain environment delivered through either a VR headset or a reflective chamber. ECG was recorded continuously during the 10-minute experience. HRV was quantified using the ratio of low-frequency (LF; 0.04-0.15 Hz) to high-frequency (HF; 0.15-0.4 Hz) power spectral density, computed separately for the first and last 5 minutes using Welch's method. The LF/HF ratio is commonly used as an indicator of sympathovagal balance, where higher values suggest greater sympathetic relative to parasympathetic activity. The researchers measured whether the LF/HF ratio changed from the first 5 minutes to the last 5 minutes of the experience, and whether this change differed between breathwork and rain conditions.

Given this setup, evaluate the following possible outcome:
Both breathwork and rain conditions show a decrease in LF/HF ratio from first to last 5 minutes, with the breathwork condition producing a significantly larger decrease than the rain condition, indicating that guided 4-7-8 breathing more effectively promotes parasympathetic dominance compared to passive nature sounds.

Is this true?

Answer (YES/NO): NO